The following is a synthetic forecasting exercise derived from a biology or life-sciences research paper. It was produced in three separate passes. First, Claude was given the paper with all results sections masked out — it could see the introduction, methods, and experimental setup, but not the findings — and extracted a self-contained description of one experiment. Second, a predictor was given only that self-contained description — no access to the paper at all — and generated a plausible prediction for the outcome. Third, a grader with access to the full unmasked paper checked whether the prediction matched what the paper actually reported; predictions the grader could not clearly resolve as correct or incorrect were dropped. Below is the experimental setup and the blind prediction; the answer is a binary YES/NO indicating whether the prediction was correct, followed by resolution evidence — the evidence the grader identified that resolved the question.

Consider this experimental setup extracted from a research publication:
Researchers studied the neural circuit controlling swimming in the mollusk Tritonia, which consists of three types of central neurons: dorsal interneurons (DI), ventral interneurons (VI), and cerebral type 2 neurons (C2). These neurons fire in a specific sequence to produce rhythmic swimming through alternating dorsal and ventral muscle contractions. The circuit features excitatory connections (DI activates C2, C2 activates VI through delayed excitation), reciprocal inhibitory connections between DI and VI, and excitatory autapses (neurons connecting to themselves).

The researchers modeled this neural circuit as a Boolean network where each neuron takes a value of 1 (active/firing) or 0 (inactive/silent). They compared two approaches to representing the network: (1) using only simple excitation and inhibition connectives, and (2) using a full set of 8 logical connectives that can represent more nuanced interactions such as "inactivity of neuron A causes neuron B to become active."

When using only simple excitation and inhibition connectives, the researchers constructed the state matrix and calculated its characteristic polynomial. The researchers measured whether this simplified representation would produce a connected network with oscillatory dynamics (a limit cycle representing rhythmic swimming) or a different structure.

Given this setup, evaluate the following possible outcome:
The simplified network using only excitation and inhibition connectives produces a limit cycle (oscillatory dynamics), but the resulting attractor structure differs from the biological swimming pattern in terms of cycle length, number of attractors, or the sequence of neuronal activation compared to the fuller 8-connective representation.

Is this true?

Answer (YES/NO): NO